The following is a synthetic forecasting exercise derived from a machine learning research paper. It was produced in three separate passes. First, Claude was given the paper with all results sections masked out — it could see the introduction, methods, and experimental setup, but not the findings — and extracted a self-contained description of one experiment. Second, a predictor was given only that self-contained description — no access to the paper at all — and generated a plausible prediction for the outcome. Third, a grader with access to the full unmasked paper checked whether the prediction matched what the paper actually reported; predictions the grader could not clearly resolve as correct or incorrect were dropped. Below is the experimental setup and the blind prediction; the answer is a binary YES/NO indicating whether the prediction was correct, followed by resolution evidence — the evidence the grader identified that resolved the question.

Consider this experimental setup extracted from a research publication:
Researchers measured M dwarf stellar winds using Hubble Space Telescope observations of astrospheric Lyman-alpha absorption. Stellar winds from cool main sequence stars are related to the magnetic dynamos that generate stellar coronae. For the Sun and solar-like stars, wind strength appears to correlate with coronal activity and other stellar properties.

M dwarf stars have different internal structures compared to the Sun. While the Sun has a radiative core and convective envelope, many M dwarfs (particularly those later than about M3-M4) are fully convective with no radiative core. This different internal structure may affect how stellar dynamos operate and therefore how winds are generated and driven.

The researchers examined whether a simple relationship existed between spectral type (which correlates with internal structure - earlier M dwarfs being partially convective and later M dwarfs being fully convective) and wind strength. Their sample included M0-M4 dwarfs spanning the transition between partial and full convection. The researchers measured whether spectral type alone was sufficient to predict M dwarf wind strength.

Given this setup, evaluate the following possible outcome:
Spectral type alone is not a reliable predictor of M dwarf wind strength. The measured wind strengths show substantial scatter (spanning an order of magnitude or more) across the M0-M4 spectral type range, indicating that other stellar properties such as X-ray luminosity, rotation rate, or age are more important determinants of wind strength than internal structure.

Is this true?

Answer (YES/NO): NO